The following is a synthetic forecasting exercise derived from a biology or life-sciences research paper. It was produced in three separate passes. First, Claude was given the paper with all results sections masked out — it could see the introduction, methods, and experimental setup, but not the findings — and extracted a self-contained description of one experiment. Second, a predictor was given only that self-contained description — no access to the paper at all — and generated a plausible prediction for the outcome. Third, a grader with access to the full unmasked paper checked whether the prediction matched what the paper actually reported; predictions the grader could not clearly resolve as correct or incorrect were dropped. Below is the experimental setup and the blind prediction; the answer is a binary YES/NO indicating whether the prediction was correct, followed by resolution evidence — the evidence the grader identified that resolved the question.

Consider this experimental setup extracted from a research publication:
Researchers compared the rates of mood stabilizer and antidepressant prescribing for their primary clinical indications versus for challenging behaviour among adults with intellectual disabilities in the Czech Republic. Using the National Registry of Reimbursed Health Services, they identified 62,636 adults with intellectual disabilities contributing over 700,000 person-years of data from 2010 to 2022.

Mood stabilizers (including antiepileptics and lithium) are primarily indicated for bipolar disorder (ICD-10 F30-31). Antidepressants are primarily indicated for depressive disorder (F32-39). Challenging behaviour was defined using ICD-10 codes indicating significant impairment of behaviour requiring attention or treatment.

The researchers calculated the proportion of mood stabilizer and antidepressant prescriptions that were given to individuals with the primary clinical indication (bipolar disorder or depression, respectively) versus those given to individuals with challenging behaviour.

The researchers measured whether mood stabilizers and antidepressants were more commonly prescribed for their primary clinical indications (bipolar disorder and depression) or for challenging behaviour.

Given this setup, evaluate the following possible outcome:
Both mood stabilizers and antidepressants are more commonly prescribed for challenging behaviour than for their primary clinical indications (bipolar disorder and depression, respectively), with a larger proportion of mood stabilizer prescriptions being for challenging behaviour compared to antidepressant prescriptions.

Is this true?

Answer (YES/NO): YES